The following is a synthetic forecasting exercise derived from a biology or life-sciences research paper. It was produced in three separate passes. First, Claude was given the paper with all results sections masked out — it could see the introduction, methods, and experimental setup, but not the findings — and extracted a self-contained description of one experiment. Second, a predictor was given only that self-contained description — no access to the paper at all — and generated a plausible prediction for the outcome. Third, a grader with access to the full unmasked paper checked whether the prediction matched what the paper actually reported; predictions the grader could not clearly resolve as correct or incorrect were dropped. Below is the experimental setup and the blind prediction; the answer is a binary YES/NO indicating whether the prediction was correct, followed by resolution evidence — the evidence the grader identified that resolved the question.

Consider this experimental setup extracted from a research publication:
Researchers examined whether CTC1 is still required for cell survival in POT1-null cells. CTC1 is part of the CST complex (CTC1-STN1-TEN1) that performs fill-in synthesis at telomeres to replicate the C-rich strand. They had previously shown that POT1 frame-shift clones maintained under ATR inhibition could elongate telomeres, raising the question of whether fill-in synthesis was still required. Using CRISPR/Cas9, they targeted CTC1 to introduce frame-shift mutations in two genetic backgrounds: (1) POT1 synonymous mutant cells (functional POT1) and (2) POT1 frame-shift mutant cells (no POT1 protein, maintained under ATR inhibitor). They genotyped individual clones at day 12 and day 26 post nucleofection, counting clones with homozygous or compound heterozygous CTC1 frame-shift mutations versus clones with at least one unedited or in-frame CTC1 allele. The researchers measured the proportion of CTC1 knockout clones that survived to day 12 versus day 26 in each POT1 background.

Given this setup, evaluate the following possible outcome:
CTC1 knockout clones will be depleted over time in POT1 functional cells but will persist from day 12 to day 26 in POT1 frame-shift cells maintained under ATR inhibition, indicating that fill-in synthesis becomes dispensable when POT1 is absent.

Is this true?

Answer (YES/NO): NO